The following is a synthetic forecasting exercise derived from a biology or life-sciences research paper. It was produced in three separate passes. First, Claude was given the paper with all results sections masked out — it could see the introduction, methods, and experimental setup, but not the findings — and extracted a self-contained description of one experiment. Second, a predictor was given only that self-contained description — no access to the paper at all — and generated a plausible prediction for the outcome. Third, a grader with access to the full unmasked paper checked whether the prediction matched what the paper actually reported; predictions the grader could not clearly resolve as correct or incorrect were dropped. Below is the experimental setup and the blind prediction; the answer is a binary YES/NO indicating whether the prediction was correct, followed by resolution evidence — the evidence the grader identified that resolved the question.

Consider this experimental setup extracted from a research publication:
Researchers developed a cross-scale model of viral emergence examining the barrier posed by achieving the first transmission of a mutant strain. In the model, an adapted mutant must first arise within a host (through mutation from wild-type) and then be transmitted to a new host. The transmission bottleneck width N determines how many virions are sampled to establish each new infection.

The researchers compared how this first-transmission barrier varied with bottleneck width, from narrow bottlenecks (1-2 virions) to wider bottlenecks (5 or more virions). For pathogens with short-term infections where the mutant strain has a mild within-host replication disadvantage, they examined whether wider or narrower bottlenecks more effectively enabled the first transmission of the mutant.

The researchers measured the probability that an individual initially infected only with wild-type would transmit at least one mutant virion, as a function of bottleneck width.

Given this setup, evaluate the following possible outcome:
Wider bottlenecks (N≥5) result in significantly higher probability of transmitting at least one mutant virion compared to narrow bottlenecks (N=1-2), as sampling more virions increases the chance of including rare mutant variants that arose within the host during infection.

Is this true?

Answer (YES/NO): YES